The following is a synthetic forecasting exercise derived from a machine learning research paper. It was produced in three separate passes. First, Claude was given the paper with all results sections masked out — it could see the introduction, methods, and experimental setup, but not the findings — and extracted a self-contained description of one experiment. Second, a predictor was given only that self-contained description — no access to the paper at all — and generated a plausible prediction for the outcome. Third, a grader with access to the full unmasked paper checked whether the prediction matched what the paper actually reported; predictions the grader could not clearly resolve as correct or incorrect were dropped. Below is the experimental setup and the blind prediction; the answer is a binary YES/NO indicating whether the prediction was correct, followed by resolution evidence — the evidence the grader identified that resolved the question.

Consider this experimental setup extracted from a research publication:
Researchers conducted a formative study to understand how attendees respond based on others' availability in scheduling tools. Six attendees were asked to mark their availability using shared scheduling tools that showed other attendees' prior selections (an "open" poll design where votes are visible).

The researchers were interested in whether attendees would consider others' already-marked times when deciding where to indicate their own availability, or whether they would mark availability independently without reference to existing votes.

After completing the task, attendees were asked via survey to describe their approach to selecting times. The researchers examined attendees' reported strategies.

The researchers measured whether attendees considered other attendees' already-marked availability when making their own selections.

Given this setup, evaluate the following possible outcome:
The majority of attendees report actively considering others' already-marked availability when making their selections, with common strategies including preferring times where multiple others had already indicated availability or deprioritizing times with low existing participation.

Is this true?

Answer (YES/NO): YES